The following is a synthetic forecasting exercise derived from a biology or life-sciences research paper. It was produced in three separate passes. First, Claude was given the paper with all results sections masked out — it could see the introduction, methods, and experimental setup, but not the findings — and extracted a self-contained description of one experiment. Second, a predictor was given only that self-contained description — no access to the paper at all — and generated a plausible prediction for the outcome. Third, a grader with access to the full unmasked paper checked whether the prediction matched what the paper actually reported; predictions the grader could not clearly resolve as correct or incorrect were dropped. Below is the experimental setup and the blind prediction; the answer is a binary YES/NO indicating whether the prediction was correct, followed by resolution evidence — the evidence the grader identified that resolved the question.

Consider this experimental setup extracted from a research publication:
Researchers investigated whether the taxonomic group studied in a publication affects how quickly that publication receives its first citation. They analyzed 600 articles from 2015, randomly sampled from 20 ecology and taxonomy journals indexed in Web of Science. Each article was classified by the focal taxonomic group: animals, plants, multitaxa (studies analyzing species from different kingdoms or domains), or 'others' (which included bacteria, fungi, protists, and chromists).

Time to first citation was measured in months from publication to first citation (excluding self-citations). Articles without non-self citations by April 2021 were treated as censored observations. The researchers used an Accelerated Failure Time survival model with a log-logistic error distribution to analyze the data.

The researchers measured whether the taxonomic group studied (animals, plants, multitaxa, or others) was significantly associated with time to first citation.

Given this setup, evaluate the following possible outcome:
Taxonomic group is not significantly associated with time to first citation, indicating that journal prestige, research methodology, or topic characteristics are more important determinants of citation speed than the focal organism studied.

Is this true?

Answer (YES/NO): YES